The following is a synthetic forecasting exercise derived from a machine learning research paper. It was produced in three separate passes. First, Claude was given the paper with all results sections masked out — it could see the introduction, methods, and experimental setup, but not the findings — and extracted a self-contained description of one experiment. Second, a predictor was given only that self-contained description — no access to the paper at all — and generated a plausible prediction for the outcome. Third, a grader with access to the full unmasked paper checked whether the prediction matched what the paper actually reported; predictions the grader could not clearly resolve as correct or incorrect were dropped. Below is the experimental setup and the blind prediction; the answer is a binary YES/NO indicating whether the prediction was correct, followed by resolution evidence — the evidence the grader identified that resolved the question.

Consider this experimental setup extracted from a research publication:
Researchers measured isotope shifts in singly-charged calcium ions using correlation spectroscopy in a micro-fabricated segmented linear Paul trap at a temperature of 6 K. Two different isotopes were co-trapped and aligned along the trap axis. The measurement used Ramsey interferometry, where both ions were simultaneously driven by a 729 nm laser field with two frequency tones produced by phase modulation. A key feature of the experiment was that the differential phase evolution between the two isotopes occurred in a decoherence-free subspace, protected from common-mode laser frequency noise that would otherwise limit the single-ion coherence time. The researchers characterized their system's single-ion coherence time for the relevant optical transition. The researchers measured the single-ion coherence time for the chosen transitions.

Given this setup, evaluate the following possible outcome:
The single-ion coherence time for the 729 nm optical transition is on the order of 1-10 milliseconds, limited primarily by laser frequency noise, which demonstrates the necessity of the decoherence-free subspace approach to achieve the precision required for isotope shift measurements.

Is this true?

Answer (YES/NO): NO